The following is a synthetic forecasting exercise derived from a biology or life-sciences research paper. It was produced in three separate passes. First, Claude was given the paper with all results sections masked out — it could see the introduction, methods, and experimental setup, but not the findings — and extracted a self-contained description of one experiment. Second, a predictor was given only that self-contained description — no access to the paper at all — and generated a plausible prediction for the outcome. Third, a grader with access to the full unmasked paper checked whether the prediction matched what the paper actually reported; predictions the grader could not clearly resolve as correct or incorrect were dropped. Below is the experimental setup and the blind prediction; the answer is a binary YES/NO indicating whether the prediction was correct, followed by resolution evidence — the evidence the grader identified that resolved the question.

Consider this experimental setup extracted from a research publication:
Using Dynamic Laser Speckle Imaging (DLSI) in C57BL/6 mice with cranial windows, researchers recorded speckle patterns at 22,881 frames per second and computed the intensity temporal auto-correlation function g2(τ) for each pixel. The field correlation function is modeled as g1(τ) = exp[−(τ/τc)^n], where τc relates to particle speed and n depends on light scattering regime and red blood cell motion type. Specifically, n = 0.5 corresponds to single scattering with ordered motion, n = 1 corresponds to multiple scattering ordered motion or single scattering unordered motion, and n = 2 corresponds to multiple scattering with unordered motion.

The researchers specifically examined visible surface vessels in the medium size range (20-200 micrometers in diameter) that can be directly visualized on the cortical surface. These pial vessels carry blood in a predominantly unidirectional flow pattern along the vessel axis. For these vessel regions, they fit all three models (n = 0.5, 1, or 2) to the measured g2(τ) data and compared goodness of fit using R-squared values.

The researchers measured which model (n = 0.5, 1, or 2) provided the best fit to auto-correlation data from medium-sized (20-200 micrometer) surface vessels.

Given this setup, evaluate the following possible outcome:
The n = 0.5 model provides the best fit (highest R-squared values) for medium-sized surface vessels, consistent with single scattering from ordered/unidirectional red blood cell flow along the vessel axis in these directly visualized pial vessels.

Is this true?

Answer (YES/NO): NO